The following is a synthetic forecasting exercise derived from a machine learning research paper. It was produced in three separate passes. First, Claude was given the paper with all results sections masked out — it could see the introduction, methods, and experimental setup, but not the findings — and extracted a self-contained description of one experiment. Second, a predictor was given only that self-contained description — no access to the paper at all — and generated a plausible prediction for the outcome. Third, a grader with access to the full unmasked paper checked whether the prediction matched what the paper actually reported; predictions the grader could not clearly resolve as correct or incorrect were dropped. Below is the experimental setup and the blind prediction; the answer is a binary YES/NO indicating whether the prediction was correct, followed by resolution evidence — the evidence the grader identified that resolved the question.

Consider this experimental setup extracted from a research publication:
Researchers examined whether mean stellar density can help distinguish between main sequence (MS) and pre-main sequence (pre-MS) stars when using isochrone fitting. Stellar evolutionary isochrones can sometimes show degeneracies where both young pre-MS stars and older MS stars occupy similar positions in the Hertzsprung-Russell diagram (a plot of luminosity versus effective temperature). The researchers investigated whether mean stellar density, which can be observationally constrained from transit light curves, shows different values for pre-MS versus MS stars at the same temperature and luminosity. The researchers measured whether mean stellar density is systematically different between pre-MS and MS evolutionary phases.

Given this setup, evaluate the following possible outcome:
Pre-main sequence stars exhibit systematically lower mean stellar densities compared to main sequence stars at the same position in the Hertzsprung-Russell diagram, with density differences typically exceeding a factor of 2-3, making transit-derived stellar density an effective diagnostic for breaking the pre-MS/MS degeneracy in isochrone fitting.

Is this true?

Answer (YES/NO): NO